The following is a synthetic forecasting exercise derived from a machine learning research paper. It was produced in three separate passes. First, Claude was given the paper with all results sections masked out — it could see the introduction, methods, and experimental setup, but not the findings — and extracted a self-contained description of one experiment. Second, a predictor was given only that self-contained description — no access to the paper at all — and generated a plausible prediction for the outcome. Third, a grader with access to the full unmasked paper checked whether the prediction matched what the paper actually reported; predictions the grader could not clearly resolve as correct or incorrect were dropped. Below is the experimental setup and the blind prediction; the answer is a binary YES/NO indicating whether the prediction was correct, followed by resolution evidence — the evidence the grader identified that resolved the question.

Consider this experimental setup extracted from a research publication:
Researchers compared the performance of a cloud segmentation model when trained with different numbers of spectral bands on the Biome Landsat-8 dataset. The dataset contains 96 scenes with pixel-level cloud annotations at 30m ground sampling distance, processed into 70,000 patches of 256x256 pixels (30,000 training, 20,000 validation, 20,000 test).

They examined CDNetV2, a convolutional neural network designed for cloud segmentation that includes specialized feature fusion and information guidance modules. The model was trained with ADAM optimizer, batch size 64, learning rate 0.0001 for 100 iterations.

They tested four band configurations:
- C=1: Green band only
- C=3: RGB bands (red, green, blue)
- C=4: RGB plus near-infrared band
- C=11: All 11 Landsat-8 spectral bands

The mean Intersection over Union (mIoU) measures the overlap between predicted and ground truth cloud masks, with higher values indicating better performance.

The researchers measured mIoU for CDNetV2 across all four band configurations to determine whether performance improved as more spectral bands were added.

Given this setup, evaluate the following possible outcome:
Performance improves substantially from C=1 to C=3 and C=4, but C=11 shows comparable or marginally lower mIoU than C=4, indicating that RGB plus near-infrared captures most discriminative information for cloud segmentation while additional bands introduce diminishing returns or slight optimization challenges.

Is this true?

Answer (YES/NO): NO